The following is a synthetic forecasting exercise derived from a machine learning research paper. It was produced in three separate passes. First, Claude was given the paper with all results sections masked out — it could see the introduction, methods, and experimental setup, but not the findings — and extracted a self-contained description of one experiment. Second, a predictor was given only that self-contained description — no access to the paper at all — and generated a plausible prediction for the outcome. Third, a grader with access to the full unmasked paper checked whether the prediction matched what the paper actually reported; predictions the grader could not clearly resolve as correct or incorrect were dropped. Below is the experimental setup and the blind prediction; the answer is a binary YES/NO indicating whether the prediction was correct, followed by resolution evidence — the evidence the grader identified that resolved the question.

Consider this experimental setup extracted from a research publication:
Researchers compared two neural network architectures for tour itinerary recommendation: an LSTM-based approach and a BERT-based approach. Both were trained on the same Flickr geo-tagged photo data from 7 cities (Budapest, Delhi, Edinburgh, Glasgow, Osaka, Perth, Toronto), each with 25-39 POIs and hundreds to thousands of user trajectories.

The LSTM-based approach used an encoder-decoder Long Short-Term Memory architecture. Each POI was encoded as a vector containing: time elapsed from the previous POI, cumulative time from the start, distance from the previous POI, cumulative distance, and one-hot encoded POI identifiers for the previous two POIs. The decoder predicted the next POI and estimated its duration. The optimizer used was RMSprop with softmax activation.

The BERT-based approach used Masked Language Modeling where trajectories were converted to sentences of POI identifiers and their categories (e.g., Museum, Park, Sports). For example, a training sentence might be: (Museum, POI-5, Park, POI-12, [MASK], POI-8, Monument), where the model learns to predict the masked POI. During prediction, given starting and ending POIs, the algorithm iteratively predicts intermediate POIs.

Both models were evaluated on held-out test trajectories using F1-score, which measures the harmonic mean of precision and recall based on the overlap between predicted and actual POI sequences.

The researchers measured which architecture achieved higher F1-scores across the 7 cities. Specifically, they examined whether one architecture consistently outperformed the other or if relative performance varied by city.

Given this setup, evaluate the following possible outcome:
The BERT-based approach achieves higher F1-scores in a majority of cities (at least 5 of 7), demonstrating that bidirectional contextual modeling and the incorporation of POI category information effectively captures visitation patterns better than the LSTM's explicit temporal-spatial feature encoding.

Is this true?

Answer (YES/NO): YES